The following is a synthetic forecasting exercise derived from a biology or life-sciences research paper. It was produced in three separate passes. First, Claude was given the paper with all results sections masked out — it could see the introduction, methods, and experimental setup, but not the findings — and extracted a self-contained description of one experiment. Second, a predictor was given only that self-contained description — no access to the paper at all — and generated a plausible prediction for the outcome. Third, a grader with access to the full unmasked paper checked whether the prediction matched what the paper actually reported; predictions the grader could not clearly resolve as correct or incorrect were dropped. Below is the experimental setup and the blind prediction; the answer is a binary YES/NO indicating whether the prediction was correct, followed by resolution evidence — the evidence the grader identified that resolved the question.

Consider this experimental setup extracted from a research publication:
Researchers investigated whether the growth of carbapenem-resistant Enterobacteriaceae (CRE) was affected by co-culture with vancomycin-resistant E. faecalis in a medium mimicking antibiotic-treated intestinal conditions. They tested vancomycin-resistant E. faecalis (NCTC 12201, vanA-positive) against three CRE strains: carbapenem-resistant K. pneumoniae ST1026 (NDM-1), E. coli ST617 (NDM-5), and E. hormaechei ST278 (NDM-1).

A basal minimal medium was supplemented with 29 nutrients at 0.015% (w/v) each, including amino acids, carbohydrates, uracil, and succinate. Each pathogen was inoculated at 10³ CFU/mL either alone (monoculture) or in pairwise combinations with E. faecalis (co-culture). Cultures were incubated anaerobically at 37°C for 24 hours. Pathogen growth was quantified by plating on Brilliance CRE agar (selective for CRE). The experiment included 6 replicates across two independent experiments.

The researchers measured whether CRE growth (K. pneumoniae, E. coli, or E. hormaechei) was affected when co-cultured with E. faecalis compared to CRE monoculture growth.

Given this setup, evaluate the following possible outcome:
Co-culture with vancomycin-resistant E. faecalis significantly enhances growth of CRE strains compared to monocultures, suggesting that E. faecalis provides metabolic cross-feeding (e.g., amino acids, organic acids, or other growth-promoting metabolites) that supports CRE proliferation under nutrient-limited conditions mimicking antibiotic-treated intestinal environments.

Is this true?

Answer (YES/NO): NO